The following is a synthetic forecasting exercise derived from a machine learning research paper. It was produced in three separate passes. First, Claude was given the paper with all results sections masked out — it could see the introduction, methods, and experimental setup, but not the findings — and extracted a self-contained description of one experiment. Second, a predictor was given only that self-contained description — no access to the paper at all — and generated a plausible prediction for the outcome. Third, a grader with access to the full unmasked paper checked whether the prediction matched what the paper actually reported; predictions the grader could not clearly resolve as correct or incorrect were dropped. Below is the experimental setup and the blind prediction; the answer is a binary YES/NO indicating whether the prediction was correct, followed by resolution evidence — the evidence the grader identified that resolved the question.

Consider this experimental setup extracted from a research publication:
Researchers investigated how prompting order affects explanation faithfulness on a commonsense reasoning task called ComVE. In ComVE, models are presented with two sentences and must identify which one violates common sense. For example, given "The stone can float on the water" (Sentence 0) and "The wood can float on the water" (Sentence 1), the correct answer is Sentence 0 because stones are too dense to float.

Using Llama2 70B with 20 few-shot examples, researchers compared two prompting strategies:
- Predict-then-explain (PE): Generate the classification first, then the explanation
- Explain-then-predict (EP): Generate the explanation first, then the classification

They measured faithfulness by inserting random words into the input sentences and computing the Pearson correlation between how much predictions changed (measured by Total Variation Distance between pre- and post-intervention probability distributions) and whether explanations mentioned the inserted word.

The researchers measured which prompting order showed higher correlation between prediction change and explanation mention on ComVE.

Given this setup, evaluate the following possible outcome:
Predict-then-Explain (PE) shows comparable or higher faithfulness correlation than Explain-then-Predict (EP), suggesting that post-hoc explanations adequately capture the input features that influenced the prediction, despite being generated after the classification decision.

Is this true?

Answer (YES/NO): NO